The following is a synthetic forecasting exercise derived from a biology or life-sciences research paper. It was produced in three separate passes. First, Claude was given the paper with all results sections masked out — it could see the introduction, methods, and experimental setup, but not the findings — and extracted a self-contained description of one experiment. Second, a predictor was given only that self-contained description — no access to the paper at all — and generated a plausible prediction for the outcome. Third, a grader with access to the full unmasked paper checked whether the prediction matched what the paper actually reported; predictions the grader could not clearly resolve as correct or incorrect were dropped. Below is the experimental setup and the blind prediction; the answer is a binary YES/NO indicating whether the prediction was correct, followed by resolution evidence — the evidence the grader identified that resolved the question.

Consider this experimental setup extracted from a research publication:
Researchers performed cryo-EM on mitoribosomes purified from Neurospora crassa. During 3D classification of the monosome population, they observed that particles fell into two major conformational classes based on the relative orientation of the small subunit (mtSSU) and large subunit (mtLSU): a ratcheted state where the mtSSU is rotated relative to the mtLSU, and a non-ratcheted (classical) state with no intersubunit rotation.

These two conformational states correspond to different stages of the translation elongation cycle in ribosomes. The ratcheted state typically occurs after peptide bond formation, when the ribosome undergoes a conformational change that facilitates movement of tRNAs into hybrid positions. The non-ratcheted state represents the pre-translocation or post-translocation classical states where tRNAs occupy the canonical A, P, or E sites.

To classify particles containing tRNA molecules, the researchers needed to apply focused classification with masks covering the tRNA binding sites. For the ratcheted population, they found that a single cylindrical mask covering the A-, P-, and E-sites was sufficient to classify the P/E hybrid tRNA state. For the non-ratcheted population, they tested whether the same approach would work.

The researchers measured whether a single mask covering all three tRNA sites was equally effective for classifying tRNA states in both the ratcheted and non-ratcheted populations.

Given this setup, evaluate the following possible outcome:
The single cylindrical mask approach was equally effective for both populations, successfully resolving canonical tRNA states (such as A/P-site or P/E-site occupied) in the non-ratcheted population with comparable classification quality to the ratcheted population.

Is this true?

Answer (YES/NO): NO